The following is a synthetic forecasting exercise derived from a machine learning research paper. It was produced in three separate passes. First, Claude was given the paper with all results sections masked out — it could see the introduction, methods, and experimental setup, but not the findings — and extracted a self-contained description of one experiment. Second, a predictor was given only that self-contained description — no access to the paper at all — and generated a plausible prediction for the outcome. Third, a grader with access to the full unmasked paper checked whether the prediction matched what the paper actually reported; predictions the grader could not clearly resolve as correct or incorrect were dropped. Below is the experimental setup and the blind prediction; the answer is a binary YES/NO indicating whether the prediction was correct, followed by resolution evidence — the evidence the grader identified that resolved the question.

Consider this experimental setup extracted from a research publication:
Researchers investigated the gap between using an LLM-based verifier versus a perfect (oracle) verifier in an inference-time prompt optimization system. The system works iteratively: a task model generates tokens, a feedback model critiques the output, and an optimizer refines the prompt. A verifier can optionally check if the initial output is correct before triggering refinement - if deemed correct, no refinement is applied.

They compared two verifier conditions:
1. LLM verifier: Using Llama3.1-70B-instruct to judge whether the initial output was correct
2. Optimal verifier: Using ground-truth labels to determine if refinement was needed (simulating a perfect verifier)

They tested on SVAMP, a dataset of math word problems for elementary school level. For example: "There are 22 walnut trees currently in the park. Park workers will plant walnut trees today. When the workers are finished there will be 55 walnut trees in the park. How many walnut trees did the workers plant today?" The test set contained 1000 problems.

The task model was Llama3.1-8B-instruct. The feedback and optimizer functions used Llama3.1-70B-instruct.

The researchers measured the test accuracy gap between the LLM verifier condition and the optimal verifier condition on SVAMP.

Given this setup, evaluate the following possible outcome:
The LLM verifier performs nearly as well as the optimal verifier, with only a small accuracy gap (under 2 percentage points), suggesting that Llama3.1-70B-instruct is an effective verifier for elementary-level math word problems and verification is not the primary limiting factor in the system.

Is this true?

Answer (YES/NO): NO